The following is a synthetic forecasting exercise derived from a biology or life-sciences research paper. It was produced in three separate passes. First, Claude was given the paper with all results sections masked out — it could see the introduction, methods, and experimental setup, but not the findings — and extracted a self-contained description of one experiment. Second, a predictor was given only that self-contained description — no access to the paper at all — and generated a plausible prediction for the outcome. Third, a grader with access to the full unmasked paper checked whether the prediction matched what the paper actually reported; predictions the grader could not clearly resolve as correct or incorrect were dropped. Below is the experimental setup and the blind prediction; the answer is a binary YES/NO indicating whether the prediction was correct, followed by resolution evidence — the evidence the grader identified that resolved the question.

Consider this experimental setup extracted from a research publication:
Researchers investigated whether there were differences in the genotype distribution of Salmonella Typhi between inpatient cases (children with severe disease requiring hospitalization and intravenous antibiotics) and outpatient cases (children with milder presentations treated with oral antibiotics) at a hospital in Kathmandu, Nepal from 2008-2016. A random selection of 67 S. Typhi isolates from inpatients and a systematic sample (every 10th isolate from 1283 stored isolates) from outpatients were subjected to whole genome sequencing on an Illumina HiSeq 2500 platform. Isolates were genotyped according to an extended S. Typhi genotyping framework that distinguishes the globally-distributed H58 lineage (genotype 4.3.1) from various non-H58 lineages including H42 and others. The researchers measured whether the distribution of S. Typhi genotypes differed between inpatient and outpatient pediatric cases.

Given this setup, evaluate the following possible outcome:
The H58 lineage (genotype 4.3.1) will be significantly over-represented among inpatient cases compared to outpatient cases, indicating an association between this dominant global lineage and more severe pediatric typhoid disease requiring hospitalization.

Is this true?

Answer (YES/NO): NO